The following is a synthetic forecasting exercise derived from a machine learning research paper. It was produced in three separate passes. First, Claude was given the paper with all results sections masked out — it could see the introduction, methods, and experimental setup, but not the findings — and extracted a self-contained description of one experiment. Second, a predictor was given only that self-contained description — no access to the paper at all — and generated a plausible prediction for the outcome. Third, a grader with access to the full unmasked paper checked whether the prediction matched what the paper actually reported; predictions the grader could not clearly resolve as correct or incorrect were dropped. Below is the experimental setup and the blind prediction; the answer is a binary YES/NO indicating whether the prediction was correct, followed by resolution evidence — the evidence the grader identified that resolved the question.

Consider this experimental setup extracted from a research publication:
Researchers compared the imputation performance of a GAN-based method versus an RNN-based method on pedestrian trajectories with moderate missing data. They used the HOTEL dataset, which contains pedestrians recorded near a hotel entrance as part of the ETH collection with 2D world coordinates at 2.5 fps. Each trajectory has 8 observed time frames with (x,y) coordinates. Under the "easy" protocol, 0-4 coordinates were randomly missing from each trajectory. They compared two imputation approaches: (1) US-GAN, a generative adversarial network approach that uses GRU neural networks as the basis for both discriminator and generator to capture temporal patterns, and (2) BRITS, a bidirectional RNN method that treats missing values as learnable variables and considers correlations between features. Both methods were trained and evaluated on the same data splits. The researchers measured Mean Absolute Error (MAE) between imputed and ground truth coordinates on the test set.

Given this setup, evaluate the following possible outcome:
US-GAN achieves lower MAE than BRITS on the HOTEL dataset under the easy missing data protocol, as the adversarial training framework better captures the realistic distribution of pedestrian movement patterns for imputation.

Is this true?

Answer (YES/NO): YES